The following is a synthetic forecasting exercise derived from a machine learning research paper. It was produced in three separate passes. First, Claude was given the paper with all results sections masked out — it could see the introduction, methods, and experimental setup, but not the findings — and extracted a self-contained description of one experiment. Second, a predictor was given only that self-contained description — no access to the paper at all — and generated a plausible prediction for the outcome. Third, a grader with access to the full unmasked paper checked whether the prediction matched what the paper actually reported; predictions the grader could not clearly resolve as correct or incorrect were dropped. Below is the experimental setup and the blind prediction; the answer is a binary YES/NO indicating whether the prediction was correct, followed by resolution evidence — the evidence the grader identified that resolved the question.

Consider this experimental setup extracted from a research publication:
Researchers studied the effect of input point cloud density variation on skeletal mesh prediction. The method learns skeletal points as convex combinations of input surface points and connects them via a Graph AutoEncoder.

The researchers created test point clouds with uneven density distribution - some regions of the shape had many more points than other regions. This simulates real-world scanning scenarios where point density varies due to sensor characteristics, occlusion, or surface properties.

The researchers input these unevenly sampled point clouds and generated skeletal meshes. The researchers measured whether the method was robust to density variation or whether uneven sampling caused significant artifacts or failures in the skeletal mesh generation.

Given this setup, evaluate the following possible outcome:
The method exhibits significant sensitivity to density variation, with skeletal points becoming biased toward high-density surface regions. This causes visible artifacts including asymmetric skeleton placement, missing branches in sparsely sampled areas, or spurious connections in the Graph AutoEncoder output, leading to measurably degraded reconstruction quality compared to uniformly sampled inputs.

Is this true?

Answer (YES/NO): NO